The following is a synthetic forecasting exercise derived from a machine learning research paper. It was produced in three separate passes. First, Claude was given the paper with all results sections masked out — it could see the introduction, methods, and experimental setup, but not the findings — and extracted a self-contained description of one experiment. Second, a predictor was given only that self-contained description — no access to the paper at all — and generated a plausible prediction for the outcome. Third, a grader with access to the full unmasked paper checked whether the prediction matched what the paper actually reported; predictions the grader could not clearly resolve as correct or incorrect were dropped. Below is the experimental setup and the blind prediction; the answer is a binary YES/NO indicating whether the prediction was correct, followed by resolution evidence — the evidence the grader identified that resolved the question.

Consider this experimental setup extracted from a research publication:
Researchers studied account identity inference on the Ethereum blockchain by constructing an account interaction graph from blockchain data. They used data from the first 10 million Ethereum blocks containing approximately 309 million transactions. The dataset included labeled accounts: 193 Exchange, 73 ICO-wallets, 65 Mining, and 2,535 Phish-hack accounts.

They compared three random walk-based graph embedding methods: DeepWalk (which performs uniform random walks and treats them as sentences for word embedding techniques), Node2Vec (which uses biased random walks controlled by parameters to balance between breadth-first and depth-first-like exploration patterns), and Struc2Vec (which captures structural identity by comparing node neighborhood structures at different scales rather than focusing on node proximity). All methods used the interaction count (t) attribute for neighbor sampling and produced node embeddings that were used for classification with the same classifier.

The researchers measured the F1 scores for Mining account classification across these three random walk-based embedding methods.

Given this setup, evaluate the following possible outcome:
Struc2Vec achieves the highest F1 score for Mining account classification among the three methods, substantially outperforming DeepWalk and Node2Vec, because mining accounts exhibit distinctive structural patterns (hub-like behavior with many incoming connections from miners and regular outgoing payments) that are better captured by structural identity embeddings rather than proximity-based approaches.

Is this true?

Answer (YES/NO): NO